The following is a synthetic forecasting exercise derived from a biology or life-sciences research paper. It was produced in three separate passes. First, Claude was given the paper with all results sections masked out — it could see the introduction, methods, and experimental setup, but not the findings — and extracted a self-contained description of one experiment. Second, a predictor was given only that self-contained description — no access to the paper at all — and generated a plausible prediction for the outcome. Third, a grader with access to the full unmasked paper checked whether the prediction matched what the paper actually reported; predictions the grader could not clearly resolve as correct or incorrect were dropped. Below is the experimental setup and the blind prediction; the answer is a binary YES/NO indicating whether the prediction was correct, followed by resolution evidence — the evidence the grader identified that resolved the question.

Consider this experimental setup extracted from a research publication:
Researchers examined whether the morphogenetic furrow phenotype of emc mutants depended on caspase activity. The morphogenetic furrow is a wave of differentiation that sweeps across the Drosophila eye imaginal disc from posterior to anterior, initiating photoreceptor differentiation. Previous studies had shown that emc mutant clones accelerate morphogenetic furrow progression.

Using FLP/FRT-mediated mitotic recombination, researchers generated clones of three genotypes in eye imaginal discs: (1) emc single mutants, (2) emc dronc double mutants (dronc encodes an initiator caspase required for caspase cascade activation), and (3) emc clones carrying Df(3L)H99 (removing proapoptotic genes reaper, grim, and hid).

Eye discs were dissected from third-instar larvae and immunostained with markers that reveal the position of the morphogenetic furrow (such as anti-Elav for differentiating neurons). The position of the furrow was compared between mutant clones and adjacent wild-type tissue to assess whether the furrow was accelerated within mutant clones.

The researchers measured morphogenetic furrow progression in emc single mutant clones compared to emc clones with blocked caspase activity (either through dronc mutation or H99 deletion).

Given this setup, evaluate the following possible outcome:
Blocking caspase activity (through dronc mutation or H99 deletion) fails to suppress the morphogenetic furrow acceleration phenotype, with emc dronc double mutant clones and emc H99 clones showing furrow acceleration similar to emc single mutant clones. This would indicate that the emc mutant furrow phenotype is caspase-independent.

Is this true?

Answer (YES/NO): NO